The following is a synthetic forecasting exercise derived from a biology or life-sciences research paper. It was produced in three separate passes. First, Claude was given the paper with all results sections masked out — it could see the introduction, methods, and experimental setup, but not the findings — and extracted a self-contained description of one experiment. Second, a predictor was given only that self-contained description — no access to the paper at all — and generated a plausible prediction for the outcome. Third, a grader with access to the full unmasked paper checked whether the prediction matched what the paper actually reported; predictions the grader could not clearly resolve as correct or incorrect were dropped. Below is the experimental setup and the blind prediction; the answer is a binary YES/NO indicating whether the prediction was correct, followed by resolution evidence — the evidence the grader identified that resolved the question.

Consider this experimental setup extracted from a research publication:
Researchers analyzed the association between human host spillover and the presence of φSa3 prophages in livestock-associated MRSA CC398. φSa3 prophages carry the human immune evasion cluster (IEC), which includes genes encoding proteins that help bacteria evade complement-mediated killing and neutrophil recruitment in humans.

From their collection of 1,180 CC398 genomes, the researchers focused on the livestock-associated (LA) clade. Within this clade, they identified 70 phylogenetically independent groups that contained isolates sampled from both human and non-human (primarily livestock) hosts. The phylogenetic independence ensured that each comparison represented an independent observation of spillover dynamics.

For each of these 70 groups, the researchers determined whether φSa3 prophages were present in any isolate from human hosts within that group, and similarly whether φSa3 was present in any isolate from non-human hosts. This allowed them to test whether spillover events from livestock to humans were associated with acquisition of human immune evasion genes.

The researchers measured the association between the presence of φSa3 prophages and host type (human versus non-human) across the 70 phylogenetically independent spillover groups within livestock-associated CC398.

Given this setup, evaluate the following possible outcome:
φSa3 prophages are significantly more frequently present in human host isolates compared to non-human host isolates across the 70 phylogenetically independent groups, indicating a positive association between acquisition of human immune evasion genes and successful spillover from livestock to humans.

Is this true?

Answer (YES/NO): YES